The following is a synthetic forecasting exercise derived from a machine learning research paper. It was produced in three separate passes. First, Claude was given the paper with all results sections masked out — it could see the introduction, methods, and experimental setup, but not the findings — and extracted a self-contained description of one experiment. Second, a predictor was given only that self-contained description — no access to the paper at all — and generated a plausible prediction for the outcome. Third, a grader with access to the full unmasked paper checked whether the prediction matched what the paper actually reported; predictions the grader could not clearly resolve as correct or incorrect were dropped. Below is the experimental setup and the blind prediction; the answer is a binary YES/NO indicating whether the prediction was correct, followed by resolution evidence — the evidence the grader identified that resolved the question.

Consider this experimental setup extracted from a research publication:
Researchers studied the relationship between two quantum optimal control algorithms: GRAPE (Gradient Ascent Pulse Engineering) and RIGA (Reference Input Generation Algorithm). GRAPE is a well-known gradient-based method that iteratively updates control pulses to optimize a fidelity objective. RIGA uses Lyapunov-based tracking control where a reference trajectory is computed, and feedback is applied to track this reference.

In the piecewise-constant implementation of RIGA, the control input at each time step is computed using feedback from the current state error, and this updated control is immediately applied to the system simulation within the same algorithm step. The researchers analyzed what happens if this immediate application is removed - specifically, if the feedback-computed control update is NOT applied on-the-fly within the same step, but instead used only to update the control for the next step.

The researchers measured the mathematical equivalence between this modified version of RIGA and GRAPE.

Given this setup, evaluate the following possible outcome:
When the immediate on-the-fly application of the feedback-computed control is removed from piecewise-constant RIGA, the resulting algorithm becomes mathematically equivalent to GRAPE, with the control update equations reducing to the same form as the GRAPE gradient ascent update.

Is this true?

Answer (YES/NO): YES